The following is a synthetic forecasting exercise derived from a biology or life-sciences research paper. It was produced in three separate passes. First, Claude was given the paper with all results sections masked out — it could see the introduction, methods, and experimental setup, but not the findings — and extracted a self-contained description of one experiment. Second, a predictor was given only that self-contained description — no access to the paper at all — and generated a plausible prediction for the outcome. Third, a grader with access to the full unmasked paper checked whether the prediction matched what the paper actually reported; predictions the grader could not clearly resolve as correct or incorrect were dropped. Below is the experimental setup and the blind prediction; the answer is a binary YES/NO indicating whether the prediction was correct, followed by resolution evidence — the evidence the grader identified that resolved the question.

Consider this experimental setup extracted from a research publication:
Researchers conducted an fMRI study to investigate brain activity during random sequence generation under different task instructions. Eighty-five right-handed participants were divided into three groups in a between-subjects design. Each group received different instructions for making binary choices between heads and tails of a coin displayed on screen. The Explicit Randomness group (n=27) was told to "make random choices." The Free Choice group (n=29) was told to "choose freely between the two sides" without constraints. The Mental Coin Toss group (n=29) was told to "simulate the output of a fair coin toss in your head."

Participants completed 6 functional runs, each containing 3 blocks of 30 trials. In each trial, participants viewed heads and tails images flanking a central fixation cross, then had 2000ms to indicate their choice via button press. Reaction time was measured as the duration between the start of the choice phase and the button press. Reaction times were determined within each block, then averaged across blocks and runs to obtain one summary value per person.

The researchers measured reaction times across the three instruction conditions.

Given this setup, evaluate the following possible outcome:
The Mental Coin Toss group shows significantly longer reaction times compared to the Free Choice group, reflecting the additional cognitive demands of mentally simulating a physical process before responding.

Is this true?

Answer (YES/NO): NO